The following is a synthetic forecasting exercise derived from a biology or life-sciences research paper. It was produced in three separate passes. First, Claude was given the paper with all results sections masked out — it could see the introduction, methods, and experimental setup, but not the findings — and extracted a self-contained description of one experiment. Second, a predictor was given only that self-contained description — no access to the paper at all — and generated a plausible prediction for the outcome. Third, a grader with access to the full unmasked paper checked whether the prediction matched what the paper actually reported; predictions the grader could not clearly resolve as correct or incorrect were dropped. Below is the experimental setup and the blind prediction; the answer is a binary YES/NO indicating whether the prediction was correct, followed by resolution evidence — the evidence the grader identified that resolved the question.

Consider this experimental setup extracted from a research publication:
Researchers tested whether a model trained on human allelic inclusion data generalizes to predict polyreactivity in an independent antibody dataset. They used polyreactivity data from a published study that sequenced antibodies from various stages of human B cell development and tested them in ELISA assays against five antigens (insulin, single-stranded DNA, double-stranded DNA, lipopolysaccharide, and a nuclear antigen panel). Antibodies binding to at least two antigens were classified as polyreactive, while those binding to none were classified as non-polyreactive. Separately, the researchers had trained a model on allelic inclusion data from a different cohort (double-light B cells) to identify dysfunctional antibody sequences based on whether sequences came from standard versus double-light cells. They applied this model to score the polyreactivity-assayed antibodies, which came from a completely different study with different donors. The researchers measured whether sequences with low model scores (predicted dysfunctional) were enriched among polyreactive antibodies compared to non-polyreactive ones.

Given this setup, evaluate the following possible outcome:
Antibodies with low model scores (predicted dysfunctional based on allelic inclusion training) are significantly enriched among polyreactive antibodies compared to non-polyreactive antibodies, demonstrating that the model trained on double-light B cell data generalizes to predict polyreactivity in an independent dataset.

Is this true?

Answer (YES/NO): YES